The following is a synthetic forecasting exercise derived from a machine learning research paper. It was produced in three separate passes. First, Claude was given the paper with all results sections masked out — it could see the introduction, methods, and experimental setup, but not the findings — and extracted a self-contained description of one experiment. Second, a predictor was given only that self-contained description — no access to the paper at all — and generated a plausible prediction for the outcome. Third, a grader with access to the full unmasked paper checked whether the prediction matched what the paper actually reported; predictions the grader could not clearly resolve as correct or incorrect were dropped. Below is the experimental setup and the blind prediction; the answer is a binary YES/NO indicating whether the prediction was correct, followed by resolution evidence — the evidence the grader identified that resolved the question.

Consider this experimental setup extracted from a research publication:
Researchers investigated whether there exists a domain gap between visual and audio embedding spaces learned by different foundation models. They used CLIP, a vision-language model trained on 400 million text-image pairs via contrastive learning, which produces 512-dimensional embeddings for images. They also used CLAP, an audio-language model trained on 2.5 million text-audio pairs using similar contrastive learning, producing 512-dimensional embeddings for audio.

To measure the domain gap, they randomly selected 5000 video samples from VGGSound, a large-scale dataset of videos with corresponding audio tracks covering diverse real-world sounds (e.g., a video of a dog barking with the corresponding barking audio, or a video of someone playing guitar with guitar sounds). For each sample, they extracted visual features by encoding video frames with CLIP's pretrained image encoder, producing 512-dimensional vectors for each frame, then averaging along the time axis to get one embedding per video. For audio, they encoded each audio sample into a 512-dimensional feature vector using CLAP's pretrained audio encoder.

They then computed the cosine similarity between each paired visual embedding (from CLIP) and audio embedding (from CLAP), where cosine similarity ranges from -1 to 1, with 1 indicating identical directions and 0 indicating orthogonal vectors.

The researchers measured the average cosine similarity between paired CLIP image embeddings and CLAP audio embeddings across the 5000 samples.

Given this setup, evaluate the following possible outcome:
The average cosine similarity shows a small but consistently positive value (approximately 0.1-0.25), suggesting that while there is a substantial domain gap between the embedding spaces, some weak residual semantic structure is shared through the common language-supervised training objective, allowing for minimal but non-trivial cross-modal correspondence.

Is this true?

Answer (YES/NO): NO